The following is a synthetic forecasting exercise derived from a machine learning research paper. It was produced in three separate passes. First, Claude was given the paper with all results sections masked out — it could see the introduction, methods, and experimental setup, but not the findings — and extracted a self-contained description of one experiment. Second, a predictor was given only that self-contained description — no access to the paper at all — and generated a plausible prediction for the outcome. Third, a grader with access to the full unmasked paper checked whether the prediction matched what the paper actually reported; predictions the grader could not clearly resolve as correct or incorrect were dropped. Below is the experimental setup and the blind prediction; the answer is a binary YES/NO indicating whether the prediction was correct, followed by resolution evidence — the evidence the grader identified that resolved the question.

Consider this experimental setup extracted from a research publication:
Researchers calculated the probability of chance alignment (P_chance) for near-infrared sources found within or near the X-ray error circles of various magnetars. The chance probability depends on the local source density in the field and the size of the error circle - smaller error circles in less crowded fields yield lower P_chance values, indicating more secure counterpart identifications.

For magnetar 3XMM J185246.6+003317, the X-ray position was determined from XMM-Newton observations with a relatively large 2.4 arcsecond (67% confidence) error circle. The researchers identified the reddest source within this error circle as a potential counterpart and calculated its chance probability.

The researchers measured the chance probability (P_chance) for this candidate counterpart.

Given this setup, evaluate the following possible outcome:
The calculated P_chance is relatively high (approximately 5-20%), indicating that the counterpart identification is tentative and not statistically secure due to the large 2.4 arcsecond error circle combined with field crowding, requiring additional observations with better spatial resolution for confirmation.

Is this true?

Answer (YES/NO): NO